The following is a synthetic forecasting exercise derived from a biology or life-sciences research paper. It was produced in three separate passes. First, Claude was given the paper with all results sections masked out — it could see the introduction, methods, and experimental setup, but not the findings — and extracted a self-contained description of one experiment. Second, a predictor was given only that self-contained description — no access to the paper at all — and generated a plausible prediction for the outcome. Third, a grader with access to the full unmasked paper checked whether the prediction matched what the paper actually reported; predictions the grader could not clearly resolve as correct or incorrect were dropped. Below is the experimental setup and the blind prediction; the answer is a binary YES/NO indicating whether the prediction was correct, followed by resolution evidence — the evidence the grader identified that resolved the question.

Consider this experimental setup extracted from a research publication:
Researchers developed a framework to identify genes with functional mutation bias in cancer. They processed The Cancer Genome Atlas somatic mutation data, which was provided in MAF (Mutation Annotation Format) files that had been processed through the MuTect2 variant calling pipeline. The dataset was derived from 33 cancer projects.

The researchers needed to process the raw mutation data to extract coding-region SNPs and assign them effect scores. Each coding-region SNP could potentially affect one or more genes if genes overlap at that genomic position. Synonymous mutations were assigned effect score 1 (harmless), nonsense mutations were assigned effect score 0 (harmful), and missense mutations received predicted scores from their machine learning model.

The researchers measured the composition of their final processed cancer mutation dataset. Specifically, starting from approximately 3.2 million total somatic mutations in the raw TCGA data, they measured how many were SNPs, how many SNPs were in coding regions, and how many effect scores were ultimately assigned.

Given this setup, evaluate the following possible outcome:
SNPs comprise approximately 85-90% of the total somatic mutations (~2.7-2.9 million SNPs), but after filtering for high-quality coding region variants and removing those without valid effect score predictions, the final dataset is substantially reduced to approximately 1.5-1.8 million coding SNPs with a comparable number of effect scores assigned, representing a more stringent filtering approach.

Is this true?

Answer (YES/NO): NO